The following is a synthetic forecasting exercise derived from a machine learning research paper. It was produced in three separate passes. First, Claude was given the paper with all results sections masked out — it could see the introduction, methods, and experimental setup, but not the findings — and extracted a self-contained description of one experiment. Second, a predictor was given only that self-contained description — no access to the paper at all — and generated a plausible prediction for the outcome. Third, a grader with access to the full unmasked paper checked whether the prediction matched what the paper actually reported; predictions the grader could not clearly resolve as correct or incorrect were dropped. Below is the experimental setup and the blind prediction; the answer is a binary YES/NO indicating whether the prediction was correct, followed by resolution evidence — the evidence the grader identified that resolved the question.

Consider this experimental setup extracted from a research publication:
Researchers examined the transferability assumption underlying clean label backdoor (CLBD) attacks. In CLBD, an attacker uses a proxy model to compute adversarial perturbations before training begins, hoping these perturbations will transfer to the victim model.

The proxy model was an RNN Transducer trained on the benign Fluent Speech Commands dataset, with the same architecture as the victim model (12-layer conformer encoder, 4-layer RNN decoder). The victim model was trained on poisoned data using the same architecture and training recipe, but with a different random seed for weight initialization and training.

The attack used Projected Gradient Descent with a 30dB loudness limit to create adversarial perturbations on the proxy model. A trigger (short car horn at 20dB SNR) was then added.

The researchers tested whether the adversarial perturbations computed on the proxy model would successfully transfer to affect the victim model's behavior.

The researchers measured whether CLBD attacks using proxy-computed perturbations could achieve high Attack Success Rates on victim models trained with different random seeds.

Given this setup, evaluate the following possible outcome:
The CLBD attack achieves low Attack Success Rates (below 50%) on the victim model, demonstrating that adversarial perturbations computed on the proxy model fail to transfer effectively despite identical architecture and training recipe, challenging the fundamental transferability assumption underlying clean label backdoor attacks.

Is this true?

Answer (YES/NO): NO